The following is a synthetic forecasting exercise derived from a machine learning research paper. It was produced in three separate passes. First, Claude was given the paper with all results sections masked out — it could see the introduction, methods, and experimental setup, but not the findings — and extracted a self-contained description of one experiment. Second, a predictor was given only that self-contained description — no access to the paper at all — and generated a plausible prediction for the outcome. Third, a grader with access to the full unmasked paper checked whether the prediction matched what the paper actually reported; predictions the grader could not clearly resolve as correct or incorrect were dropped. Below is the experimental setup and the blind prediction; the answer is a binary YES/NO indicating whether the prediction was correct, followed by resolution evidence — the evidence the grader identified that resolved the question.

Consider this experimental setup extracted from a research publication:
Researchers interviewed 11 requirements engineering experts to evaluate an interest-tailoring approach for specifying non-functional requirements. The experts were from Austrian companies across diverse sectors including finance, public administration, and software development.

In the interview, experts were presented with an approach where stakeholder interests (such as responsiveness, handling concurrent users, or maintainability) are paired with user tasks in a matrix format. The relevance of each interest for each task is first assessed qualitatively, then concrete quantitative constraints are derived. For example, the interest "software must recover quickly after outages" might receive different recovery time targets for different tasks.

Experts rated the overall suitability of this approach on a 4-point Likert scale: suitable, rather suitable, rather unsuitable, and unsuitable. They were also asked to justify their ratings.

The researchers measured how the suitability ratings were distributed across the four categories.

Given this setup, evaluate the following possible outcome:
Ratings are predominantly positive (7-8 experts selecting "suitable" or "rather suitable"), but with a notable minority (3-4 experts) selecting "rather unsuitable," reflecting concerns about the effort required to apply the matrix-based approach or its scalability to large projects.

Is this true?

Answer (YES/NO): NO